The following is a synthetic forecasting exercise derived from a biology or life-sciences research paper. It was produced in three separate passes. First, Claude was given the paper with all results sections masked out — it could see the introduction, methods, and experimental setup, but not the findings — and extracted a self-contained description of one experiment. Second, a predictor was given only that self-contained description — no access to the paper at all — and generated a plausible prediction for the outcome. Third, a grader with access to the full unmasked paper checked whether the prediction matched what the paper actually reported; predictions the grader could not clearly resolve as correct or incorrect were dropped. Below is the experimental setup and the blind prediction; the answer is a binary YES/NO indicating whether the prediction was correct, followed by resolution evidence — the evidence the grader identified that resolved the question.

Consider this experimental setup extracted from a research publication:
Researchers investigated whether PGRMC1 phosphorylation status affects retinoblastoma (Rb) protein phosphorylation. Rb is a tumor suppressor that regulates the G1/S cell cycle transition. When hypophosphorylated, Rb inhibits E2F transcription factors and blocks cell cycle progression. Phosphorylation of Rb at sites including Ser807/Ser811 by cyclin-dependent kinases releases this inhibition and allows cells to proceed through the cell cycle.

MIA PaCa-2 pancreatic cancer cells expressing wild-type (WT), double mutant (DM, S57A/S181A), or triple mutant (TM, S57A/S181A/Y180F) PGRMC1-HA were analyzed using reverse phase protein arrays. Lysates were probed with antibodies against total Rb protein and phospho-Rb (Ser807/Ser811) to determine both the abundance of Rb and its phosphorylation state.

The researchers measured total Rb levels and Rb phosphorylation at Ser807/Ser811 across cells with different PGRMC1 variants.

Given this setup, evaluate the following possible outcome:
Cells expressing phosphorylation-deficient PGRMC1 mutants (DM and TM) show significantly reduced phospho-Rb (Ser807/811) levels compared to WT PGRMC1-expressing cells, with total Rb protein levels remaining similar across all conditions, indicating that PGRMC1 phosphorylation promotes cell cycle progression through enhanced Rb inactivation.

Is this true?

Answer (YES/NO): NO